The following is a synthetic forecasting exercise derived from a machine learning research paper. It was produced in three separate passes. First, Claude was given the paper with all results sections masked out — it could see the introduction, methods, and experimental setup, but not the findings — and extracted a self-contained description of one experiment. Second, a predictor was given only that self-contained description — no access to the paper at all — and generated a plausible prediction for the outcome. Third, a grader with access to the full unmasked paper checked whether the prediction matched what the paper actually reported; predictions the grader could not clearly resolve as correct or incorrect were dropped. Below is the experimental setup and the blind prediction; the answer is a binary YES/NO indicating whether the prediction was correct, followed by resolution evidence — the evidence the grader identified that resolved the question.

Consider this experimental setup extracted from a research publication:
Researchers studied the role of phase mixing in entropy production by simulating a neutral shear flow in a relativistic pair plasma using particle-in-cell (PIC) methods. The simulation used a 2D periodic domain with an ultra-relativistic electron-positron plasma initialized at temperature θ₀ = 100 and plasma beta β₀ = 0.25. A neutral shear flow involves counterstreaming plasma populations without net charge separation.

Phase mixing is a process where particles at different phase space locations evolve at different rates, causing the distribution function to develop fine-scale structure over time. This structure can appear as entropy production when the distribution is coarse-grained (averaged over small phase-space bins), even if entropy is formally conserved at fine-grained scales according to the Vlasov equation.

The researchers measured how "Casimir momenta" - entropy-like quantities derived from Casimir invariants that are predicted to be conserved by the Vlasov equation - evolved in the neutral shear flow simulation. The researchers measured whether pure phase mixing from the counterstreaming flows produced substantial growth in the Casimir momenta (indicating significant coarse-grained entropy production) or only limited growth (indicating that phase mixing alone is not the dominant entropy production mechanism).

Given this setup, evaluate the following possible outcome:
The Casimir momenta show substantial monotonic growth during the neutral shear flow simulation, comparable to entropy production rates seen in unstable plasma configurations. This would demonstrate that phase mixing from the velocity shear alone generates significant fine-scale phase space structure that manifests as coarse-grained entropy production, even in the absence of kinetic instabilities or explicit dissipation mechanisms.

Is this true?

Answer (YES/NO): NO